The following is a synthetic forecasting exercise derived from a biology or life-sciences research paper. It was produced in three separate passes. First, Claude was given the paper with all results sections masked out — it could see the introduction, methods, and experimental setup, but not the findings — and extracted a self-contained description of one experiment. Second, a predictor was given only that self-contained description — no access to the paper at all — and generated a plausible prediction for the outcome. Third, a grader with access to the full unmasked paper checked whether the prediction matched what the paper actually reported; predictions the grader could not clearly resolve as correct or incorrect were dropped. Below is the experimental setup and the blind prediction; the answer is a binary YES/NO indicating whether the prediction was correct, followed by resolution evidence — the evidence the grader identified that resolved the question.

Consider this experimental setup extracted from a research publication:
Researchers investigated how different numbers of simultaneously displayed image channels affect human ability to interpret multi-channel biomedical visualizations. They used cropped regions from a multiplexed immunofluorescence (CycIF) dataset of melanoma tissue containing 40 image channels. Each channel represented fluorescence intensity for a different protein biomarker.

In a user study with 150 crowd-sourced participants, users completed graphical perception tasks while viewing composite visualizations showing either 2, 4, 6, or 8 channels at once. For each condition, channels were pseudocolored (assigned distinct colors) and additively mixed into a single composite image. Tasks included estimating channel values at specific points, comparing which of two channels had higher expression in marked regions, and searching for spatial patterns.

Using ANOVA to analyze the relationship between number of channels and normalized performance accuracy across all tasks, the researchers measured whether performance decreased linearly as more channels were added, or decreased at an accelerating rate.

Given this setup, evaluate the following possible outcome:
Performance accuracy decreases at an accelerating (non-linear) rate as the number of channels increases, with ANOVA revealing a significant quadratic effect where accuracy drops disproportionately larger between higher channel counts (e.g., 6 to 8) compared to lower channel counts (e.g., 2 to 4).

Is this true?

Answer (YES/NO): NO